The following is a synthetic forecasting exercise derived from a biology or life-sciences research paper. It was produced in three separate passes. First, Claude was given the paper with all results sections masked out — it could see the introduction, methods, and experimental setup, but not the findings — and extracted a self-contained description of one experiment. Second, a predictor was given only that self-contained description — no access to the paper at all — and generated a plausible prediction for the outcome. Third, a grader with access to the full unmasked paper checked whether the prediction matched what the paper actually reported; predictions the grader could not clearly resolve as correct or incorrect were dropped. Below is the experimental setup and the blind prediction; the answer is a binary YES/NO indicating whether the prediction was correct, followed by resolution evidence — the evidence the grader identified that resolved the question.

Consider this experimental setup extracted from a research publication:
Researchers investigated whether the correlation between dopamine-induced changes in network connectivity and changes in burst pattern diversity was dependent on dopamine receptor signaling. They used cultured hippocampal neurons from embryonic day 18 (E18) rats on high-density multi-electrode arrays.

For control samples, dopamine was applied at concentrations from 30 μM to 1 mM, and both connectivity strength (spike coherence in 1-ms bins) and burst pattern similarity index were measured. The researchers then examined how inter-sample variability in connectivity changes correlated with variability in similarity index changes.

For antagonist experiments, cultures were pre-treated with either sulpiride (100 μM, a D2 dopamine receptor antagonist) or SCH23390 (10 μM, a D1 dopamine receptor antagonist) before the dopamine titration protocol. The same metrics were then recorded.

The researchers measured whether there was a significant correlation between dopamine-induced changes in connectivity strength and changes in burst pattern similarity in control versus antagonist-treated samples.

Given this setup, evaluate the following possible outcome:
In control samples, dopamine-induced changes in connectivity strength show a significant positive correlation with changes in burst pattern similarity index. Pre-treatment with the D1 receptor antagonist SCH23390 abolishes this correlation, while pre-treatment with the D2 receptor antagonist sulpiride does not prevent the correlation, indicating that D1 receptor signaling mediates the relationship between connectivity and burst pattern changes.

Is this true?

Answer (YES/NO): NO